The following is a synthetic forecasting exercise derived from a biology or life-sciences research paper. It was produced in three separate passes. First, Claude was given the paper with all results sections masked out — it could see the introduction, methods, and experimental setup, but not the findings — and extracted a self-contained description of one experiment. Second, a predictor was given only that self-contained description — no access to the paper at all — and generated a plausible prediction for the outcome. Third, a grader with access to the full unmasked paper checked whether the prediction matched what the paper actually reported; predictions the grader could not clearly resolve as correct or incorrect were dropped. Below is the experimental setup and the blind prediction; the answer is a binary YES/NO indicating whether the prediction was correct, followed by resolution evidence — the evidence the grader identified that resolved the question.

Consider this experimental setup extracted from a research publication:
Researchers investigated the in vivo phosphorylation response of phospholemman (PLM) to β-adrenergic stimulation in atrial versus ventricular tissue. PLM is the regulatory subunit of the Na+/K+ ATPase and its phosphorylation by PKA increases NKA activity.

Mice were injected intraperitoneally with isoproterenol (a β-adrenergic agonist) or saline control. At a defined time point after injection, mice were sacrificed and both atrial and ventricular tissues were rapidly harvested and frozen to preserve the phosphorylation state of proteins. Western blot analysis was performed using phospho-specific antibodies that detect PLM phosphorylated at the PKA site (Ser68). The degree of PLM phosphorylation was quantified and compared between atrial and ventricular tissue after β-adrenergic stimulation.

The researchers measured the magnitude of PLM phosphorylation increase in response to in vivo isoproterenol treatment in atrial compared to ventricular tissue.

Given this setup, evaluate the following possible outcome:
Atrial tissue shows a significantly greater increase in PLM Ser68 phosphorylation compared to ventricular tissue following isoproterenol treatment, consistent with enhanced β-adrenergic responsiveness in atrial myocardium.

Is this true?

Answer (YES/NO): YES